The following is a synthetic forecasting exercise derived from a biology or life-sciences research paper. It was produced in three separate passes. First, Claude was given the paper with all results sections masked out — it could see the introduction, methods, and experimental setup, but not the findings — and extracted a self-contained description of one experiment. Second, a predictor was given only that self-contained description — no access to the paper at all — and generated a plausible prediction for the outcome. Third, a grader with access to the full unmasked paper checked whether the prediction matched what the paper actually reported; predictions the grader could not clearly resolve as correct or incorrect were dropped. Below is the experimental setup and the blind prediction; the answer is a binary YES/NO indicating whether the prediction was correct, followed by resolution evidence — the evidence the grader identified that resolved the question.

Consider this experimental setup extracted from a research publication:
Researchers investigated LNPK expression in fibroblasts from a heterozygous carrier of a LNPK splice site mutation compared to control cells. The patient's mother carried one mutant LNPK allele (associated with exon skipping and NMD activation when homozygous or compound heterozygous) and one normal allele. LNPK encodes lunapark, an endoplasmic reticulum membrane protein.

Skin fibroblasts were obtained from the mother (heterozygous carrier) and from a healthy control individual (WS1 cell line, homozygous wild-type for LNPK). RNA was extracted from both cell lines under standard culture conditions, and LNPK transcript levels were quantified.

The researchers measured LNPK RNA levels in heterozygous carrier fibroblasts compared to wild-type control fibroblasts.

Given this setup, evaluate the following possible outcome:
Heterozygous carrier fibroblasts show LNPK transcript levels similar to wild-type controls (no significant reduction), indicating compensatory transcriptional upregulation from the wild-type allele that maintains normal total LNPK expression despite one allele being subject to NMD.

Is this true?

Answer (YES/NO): YES